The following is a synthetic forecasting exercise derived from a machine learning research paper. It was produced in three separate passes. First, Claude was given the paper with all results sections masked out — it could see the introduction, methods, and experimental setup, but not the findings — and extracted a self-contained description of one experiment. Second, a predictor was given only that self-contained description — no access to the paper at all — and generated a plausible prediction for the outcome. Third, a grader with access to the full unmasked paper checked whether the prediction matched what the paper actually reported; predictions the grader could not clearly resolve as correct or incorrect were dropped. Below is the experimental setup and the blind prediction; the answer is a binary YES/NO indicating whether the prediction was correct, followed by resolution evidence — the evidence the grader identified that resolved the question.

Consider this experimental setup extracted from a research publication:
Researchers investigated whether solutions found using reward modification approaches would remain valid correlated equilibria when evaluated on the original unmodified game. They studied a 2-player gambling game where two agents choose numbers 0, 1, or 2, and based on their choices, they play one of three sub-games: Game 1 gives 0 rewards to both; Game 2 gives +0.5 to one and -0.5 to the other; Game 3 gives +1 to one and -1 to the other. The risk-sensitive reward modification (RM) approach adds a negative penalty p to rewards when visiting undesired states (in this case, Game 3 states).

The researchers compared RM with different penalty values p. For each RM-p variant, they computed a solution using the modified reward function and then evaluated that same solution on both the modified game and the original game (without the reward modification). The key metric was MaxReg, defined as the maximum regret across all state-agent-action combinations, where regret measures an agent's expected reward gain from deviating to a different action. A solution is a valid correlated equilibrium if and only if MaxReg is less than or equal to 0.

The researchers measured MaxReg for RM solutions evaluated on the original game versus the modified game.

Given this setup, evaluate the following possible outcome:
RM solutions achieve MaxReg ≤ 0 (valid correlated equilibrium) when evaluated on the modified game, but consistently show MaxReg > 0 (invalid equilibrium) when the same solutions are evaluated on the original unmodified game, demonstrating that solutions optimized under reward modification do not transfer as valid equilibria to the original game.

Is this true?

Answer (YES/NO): NO